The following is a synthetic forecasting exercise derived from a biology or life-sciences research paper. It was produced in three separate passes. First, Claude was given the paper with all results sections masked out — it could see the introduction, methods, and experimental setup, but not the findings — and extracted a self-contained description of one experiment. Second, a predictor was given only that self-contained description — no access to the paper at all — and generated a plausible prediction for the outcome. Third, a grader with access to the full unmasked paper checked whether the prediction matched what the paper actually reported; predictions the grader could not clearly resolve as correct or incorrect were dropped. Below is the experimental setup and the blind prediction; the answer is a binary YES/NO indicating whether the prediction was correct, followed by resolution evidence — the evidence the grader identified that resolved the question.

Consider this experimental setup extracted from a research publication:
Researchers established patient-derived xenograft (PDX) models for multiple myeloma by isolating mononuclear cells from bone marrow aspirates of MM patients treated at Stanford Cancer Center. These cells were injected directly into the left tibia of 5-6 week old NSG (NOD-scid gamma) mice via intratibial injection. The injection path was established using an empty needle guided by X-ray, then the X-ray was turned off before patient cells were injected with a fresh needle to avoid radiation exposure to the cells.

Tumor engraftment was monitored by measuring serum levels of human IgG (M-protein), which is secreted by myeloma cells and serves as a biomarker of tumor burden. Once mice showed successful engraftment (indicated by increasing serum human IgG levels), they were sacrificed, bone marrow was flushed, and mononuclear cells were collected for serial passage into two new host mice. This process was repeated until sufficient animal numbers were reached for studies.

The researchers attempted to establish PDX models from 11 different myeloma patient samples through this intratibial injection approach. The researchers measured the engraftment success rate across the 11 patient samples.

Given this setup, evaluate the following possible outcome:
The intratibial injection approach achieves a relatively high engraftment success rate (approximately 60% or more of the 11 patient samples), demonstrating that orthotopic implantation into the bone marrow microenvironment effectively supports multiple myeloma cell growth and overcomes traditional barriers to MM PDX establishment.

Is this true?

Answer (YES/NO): NO